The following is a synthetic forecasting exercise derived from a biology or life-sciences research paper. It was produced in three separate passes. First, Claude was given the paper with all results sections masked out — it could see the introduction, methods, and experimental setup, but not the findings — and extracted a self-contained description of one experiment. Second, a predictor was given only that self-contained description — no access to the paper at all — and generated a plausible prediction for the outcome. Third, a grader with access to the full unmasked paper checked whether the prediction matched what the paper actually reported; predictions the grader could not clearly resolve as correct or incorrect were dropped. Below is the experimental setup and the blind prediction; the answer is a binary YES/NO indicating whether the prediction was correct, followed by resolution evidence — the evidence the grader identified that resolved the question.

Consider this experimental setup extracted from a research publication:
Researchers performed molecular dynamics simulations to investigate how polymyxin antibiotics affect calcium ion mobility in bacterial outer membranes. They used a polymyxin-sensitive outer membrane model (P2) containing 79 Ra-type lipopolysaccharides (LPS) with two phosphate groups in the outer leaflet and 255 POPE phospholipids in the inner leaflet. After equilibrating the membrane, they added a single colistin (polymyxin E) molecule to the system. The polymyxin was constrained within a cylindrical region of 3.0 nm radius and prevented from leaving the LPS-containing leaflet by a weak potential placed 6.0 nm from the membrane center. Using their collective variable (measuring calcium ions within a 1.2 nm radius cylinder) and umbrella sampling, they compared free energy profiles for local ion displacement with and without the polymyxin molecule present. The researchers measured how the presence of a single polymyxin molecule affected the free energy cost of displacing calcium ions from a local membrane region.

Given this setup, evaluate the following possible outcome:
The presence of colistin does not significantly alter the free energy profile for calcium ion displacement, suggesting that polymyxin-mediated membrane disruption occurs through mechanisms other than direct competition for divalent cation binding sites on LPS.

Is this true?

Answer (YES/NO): NO